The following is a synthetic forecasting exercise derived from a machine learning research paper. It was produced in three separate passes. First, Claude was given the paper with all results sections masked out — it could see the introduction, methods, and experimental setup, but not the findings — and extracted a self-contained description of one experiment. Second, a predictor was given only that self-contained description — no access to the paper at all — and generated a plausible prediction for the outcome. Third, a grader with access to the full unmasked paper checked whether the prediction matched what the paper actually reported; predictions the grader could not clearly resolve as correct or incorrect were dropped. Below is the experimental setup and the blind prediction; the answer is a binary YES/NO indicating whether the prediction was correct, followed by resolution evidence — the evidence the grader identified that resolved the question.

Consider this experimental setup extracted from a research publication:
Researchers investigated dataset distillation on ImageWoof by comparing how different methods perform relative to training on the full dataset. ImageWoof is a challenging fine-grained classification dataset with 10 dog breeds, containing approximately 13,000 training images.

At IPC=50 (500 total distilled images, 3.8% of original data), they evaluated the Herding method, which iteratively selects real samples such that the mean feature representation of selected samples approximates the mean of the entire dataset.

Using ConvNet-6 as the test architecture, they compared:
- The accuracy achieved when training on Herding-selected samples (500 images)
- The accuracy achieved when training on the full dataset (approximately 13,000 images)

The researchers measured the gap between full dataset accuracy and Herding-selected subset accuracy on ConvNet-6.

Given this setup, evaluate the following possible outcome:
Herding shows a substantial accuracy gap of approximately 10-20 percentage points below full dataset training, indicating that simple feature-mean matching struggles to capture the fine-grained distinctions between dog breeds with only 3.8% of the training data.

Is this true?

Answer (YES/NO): NO